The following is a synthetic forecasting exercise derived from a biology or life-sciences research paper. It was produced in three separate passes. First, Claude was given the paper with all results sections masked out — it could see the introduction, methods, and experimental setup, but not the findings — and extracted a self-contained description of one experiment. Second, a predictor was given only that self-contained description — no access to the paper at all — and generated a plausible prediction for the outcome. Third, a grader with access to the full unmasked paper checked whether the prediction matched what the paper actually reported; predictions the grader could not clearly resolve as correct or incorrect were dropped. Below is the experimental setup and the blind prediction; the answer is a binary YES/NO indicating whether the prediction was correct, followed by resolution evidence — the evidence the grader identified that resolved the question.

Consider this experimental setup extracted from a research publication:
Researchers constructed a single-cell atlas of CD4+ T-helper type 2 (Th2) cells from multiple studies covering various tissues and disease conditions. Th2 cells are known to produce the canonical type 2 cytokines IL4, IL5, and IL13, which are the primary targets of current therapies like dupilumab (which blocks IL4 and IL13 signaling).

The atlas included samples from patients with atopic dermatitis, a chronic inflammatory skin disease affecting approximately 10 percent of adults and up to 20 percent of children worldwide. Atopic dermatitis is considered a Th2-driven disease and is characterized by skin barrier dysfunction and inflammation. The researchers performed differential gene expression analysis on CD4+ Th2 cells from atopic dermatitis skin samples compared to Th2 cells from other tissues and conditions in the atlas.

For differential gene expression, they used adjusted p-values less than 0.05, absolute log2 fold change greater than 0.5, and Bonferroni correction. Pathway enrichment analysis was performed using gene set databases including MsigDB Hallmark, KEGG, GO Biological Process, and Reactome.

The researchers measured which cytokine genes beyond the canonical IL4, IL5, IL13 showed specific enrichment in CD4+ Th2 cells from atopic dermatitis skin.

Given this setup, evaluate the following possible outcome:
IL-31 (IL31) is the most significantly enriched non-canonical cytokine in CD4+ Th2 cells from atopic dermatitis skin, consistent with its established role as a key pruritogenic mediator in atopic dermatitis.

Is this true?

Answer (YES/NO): NO